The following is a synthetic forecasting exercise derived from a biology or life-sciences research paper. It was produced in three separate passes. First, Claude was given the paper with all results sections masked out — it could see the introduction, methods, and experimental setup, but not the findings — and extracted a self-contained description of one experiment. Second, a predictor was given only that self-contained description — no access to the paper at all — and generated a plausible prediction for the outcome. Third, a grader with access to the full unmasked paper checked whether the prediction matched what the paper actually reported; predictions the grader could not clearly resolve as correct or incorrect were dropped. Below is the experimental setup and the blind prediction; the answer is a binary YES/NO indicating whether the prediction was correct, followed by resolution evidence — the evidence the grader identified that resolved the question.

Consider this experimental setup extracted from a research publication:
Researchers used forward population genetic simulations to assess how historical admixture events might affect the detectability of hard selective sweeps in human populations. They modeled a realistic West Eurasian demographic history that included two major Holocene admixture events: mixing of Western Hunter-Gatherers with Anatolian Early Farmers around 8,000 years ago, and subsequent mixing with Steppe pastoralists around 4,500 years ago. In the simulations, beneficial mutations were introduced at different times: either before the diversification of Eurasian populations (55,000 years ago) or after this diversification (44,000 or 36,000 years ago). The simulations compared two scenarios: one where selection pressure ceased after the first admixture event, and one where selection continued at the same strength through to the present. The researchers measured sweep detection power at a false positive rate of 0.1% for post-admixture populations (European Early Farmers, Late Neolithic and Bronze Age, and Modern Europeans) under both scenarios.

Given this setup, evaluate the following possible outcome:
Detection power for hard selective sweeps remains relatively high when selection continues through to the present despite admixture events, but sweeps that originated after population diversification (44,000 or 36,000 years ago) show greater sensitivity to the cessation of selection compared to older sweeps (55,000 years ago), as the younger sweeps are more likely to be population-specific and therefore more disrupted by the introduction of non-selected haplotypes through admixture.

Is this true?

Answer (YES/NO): YES